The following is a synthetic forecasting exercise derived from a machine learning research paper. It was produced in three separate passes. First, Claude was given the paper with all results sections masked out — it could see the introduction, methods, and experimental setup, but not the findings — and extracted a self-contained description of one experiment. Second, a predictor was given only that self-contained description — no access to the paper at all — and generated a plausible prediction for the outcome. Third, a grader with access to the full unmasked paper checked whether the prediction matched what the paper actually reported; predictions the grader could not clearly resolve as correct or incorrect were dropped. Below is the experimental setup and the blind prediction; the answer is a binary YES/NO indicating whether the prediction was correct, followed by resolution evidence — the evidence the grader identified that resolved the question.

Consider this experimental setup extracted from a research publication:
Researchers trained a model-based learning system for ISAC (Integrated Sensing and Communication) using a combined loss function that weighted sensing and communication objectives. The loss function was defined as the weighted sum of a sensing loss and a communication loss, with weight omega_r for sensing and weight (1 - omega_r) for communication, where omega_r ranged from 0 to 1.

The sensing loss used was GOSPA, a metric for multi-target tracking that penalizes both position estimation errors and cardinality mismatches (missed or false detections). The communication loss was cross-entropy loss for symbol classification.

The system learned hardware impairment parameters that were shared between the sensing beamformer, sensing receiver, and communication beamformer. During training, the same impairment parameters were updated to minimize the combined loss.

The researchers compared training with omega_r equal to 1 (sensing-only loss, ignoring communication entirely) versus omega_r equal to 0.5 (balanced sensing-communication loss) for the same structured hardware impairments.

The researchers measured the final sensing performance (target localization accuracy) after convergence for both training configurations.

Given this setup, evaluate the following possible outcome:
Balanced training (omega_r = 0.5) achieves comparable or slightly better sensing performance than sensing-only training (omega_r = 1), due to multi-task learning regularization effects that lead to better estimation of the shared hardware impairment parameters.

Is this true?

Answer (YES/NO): NO